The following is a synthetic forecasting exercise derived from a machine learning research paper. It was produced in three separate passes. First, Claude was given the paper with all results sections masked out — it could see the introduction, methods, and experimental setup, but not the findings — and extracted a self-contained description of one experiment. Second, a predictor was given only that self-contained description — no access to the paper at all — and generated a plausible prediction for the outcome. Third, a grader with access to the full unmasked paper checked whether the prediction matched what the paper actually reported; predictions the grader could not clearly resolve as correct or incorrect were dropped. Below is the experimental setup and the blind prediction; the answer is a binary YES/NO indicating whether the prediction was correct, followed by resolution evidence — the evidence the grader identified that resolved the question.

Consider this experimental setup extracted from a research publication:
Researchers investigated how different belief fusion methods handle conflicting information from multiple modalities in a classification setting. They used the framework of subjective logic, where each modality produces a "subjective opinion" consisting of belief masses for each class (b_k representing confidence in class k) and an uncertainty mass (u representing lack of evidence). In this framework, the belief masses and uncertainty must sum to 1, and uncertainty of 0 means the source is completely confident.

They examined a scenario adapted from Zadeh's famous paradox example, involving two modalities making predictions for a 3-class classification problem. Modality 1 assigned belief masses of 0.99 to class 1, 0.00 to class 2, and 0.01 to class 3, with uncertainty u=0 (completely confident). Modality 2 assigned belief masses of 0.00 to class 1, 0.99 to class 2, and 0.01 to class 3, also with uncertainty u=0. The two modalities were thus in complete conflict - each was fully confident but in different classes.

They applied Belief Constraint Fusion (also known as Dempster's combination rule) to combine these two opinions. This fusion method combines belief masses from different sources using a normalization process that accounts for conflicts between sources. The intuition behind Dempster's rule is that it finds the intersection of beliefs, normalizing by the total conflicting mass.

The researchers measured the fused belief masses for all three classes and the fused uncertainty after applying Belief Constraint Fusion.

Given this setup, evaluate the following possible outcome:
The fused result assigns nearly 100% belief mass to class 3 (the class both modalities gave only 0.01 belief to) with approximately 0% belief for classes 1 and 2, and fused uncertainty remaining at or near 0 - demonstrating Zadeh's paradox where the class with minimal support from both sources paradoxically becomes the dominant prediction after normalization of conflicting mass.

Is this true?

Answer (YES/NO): YES